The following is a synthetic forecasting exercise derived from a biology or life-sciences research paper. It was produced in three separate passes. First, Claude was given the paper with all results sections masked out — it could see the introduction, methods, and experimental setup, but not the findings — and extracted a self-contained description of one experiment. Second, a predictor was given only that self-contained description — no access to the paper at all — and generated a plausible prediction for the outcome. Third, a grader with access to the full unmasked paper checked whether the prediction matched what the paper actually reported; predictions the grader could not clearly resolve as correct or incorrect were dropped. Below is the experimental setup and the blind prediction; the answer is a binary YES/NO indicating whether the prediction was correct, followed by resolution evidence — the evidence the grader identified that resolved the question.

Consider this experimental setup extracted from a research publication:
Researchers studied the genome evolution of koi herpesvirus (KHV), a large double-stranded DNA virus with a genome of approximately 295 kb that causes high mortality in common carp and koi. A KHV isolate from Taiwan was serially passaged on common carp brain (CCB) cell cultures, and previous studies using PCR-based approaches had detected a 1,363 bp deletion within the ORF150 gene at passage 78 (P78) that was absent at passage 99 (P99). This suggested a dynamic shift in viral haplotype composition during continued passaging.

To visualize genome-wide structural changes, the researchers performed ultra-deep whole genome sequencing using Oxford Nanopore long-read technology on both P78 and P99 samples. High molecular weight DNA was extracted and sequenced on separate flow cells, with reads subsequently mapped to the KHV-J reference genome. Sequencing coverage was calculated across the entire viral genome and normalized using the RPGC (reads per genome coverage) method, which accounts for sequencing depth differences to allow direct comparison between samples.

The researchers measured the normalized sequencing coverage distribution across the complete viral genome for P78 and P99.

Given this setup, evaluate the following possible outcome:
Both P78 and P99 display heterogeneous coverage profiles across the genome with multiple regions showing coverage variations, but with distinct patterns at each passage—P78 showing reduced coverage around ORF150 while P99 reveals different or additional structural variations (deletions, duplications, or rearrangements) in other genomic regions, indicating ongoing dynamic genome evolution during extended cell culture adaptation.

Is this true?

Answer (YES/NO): NO